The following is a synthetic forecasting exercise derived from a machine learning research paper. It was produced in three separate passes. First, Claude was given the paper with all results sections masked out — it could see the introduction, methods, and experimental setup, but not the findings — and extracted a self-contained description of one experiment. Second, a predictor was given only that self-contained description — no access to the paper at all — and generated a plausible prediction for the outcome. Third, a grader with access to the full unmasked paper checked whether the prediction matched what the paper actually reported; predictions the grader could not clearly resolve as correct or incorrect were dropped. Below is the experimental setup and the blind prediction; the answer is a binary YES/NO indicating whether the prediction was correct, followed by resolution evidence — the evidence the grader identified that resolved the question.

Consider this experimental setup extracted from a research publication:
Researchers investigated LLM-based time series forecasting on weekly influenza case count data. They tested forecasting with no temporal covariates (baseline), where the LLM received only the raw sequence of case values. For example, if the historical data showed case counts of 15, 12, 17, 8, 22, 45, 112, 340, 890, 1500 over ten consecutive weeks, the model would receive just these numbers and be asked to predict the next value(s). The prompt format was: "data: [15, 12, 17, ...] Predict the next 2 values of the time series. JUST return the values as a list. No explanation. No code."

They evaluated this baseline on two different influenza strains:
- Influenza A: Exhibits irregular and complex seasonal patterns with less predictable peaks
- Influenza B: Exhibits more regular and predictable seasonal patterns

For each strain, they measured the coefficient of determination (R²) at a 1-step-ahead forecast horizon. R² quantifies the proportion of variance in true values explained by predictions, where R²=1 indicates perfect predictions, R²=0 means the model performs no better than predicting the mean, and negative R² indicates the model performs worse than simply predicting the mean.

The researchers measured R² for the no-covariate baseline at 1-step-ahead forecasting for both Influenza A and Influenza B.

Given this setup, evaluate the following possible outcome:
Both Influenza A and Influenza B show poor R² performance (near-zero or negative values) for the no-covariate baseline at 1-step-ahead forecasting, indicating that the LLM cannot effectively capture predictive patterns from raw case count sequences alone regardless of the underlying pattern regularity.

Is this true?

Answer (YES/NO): NO